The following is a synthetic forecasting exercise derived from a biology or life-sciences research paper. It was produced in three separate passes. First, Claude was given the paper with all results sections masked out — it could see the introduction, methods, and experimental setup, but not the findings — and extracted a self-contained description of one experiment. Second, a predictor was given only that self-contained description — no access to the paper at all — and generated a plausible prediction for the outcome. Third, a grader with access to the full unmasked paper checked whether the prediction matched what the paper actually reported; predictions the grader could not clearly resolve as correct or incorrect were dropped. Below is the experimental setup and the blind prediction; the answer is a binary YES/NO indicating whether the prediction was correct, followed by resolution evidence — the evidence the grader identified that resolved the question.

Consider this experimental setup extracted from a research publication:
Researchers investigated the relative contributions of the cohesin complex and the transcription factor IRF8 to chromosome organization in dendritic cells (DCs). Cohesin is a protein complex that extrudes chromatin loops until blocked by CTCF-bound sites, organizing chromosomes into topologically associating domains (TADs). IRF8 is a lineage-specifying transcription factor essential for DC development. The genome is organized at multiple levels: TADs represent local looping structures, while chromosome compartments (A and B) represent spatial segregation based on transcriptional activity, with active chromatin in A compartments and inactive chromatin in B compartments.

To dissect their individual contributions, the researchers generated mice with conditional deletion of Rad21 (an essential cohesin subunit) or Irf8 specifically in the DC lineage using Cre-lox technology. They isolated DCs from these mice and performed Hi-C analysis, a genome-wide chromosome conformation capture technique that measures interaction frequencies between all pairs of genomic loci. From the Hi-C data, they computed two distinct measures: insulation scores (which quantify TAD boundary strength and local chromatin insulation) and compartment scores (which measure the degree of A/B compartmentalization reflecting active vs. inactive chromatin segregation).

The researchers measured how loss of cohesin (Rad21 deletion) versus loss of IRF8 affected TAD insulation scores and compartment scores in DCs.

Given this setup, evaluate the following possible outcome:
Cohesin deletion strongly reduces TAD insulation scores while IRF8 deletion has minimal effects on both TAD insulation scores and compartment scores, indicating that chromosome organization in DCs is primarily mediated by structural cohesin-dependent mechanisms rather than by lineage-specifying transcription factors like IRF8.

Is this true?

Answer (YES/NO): NO